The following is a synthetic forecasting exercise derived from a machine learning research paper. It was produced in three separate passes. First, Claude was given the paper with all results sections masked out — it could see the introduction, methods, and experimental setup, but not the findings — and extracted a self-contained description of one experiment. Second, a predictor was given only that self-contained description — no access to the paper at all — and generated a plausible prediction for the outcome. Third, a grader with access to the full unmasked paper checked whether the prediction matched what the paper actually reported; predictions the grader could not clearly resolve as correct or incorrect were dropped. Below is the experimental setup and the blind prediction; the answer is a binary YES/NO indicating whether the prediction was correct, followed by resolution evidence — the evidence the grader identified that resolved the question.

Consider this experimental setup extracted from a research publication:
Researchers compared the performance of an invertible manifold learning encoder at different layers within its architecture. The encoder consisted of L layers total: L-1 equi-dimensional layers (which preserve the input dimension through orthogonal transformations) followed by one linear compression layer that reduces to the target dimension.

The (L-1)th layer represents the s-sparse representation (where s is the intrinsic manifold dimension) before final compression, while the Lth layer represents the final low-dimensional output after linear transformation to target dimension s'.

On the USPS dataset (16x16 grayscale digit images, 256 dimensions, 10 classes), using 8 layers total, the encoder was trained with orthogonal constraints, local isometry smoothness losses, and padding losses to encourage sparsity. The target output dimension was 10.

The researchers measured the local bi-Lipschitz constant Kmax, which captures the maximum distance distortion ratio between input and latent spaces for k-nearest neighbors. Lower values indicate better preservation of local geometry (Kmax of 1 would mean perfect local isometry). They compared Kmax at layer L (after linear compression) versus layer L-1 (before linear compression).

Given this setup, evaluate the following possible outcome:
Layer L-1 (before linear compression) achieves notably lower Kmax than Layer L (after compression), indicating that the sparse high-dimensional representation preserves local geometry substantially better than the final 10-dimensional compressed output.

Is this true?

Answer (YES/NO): YES